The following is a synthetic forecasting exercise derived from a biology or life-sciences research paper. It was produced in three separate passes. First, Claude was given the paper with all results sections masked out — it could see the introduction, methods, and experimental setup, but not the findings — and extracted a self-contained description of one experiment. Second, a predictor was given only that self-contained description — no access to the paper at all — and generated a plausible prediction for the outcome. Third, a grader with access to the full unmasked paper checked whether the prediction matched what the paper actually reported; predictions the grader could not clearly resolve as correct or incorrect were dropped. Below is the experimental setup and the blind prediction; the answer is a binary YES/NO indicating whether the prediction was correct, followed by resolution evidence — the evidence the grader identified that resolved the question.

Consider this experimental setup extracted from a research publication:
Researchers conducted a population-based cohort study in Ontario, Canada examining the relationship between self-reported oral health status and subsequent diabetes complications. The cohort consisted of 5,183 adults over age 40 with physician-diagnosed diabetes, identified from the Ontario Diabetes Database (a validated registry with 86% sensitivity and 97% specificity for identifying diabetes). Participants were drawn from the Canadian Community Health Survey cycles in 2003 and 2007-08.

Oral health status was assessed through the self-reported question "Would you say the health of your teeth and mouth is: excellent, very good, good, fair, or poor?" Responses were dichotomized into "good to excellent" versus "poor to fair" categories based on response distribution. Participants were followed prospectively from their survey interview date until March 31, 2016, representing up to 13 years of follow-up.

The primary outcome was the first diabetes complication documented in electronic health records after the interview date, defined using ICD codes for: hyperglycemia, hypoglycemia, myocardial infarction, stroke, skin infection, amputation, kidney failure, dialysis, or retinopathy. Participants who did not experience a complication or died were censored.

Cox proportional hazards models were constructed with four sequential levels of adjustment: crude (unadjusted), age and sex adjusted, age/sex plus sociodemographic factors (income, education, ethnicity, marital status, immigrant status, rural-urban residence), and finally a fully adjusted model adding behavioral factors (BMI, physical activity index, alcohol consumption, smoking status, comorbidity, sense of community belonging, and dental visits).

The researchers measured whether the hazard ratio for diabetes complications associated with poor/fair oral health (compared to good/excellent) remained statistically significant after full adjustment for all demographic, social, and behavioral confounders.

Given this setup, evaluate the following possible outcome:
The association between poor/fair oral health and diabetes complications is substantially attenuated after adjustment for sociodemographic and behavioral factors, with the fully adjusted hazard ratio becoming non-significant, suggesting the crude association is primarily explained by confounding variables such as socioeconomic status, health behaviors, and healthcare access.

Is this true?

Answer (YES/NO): NO